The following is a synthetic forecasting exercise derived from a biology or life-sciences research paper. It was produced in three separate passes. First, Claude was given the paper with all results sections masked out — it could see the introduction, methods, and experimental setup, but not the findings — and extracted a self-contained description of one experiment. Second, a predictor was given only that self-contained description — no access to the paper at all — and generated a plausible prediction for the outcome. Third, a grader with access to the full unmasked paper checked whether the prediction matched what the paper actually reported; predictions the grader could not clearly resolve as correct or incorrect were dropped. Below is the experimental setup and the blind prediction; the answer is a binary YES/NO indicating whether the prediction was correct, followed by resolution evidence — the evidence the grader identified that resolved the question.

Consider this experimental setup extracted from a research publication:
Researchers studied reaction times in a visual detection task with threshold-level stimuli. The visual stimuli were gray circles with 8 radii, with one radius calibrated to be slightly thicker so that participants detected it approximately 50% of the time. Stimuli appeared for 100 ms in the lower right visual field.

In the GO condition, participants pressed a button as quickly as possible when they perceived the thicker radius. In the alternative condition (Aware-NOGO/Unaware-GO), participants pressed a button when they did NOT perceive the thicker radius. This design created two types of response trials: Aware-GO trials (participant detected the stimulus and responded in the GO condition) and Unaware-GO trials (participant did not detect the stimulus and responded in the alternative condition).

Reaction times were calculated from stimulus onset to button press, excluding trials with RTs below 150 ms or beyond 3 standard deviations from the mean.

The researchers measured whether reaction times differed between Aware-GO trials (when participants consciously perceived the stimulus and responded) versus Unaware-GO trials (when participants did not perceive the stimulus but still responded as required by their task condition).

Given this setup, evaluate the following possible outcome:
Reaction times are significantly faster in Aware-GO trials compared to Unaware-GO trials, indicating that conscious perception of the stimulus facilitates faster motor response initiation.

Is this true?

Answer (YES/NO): NO